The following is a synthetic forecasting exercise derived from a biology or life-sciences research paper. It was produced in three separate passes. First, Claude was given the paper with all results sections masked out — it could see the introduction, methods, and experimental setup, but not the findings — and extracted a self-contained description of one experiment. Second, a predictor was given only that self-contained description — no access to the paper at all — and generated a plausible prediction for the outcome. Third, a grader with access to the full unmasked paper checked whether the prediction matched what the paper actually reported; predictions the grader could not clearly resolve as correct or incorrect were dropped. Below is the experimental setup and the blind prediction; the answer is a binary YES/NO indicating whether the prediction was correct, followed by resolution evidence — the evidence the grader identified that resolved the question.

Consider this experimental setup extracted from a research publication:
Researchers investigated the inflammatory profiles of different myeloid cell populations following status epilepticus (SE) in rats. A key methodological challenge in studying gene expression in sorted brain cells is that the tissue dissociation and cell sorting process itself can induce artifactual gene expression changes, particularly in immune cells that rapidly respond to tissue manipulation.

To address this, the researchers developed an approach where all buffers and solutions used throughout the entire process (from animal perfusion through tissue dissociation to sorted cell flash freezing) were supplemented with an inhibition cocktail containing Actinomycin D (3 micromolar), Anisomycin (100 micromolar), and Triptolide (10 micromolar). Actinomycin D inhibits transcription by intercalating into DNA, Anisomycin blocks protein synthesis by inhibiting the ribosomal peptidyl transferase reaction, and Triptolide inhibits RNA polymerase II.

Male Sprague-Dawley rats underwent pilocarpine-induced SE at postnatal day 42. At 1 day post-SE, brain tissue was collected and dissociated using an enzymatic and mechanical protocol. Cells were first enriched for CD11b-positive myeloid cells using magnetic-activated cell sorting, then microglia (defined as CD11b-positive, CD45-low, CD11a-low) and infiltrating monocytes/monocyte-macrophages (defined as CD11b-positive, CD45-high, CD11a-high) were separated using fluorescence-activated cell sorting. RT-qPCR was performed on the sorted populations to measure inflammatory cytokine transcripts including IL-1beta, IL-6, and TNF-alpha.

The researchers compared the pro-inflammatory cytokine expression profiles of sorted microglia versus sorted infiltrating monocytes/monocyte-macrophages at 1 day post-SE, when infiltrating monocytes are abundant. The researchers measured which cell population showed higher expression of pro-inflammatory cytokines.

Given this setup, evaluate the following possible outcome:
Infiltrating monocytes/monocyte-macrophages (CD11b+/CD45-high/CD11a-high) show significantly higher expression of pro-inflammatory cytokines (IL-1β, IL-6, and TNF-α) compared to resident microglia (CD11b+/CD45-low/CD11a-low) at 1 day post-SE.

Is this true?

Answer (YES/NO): NO